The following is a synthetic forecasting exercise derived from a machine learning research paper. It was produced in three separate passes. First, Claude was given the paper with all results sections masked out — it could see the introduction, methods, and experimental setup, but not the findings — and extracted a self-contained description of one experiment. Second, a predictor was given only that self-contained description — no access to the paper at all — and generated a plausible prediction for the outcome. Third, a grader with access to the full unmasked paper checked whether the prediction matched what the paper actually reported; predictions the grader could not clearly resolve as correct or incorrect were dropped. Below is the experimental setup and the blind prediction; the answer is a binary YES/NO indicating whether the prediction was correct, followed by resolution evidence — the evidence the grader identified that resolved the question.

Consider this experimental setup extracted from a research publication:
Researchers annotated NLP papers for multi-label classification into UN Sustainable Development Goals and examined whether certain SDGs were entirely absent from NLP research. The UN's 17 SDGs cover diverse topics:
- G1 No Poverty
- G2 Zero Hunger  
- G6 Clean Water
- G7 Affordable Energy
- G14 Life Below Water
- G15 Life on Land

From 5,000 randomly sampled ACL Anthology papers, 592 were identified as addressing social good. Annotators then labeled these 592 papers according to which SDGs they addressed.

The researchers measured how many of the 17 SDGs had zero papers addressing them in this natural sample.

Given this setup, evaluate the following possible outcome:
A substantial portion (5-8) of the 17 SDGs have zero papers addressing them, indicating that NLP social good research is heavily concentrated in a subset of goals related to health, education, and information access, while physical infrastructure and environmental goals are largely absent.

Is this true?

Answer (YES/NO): YES